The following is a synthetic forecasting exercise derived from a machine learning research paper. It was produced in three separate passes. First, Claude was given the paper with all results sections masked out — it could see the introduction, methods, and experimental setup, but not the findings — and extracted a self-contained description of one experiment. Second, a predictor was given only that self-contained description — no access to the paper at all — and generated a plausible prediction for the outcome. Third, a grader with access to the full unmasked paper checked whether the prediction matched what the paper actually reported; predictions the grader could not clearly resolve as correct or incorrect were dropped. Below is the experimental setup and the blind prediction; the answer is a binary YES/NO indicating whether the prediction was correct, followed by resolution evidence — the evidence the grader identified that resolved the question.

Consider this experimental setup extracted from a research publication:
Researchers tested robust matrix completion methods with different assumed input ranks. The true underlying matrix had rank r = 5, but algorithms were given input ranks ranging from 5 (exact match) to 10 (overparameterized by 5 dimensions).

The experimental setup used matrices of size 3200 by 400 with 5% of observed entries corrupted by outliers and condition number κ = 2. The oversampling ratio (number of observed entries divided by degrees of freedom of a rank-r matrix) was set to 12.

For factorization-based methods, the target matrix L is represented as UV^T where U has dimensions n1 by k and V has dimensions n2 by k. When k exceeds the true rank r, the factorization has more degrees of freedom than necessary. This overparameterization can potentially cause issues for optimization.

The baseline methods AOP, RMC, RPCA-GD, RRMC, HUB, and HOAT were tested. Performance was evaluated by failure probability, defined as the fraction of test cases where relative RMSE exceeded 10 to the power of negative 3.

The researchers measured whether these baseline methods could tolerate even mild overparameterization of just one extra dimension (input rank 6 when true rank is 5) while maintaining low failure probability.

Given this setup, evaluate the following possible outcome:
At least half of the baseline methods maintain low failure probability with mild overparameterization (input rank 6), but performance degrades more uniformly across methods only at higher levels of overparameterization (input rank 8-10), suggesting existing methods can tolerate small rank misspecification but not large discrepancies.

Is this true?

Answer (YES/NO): NO